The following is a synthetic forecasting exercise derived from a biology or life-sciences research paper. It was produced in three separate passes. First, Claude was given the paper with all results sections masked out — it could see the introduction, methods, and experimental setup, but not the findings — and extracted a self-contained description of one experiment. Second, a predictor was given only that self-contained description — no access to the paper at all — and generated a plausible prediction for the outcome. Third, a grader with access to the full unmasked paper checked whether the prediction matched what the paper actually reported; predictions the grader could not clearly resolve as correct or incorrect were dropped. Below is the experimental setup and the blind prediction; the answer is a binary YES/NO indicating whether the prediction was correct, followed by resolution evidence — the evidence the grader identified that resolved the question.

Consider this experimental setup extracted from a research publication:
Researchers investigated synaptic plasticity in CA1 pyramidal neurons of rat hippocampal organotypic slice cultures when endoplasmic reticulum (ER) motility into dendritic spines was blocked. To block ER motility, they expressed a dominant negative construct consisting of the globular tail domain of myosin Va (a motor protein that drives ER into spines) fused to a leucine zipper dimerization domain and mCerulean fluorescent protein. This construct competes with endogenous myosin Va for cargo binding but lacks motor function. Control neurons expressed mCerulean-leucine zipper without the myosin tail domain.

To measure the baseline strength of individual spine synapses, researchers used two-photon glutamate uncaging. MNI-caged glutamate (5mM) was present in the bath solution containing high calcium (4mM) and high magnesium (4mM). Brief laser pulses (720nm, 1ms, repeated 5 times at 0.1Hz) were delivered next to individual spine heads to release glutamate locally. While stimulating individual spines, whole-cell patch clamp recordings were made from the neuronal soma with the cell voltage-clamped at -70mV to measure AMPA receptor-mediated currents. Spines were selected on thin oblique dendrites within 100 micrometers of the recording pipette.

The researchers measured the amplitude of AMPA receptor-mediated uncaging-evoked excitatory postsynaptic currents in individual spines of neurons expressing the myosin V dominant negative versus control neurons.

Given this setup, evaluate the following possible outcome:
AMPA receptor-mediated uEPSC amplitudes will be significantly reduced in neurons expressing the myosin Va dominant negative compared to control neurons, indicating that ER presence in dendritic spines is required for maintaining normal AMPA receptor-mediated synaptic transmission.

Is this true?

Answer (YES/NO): NO